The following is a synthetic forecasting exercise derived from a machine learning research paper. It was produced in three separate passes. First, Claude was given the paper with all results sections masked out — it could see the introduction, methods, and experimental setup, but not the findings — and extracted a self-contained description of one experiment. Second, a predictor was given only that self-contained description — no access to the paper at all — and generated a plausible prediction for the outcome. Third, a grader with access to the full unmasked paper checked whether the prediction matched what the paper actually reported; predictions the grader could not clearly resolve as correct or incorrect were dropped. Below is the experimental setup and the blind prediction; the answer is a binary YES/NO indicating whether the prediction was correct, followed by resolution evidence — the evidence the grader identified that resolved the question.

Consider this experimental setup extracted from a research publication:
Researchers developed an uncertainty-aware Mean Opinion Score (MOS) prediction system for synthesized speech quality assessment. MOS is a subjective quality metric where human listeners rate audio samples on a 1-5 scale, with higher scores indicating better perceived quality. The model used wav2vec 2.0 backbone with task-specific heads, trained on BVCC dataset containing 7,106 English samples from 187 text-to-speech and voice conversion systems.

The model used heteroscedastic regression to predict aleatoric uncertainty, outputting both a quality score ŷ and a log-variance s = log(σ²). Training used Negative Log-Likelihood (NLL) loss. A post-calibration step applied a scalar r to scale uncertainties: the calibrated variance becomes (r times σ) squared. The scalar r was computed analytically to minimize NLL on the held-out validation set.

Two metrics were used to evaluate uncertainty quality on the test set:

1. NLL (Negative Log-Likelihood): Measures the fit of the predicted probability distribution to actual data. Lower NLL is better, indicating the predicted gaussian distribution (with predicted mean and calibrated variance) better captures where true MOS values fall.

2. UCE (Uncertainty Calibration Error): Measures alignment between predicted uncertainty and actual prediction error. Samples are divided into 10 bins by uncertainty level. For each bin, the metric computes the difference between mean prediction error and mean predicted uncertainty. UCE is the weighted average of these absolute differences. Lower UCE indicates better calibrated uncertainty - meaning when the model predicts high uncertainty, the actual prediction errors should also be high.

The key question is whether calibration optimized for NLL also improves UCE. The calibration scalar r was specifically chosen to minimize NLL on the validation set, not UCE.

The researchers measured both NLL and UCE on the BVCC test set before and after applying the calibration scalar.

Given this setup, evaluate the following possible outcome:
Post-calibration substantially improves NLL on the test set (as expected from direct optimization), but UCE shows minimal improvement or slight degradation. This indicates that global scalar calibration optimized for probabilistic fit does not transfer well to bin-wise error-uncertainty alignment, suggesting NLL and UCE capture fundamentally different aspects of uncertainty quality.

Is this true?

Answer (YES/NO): NO